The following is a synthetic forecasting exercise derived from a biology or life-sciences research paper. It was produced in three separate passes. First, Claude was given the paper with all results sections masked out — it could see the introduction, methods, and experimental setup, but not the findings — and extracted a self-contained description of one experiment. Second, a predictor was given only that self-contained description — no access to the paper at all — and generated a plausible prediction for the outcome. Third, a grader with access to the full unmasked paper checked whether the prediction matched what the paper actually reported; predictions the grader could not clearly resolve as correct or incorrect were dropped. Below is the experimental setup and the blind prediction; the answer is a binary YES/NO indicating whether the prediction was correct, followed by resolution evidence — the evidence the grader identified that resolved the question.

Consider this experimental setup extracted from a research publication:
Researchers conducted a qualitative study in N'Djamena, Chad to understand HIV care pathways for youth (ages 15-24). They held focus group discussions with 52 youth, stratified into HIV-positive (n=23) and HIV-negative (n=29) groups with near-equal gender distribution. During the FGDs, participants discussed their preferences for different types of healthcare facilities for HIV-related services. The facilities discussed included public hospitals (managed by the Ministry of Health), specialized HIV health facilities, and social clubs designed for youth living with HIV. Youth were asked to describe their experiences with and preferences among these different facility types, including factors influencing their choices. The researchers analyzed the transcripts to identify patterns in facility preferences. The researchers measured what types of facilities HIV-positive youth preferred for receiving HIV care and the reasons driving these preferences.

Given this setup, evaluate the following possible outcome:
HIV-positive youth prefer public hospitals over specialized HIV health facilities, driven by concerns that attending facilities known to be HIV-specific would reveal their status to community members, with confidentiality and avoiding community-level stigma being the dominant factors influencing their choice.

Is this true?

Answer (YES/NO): NO